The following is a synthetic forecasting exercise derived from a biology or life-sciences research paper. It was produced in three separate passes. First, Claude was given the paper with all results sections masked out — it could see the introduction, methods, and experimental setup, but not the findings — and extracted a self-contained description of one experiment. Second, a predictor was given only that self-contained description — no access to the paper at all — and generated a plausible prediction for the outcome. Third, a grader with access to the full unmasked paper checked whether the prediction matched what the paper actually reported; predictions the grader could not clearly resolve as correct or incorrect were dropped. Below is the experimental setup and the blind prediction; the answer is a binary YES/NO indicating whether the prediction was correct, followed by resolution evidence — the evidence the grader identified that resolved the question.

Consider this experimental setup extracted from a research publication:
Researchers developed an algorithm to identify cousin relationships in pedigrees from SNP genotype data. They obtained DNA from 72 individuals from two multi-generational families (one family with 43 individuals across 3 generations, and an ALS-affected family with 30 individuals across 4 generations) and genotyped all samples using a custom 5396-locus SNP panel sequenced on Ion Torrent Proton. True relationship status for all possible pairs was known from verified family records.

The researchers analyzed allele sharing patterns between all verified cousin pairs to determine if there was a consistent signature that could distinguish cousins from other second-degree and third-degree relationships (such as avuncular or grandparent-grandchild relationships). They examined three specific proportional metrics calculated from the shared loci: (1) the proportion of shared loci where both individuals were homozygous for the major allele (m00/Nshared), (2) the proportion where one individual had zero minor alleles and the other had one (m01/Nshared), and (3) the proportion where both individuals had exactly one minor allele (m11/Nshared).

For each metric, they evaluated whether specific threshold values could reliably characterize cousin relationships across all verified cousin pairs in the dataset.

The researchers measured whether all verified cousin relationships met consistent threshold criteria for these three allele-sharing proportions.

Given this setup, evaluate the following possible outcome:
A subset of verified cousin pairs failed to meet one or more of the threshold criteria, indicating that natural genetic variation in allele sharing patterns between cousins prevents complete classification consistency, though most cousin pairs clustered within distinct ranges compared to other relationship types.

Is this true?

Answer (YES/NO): NO